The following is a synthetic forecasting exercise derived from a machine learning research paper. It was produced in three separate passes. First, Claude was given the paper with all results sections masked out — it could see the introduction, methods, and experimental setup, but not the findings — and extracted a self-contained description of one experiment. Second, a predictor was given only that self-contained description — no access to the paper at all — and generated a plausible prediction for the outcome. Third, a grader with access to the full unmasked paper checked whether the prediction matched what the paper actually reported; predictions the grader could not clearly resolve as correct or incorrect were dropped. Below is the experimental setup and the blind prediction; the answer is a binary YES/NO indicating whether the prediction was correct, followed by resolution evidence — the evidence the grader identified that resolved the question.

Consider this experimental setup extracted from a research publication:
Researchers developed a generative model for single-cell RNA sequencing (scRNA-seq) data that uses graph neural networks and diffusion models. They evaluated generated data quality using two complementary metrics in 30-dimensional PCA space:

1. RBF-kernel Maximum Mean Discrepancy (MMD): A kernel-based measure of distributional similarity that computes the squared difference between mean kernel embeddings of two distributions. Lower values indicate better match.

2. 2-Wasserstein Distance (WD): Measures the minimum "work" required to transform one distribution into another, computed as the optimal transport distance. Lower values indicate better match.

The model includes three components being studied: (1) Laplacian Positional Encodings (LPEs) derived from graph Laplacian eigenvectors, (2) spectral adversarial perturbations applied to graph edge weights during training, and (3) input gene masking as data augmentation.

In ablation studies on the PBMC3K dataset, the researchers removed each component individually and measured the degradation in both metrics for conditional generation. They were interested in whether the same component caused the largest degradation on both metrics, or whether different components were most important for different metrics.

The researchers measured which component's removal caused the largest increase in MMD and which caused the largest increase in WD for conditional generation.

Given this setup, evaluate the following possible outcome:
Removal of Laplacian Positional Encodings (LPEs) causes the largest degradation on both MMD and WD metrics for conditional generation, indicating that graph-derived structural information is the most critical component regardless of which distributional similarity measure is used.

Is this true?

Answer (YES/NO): YES